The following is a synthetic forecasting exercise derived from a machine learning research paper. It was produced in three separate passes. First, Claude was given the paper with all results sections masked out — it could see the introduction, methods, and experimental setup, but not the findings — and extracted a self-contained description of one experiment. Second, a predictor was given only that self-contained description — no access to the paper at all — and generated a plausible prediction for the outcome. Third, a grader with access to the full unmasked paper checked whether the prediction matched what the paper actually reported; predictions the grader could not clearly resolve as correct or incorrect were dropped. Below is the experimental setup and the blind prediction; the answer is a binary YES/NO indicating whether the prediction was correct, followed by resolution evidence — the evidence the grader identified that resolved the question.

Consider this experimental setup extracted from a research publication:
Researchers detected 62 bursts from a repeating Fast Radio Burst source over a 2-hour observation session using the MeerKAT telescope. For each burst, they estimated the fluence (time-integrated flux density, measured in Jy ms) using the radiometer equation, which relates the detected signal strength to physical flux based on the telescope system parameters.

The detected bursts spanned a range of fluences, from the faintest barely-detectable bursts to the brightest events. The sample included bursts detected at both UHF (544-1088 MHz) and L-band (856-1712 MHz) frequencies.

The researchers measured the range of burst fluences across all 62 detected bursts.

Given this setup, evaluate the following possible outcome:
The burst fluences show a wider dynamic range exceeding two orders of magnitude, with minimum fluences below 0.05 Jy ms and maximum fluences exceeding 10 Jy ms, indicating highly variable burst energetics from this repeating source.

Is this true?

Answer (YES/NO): NO